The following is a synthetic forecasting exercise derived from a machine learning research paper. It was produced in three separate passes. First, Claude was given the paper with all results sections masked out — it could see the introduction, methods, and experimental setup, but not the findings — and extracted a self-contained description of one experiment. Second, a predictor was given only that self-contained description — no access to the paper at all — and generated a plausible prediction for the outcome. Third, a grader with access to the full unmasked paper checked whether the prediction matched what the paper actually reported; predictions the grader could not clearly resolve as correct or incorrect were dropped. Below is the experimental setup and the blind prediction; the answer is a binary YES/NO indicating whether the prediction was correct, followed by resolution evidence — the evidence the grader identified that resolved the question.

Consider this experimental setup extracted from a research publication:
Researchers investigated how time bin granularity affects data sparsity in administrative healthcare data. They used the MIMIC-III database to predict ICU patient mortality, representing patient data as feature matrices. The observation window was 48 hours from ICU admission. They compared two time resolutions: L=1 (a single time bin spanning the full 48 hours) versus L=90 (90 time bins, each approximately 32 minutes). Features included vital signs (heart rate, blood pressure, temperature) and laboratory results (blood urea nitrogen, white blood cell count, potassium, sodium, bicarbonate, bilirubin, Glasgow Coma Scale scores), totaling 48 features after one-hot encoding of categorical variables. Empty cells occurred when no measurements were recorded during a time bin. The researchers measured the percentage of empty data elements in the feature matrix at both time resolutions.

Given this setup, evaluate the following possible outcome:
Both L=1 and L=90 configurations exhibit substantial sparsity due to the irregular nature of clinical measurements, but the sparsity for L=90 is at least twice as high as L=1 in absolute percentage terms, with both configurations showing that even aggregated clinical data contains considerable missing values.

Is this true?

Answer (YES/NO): NO